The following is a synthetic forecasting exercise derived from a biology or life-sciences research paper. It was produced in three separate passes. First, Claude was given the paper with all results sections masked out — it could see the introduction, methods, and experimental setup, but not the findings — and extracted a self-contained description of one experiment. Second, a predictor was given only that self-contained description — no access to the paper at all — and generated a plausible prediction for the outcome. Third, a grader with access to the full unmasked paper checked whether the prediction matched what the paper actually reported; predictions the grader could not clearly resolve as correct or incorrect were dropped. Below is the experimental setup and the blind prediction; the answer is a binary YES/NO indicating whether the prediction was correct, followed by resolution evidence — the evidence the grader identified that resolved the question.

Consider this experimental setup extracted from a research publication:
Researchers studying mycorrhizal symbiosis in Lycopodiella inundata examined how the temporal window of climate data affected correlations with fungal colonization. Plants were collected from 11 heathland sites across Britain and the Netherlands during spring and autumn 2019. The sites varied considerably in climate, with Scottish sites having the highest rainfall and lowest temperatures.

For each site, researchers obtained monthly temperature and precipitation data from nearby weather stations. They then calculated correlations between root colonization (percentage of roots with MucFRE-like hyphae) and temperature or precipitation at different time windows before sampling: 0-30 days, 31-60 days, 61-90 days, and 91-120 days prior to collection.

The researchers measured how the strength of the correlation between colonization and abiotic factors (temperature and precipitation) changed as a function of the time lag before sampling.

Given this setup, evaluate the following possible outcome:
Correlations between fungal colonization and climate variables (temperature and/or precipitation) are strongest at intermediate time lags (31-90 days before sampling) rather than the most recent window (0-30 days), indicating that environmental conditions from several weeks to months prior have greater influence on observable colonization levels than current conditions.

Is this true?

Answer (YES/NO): NO